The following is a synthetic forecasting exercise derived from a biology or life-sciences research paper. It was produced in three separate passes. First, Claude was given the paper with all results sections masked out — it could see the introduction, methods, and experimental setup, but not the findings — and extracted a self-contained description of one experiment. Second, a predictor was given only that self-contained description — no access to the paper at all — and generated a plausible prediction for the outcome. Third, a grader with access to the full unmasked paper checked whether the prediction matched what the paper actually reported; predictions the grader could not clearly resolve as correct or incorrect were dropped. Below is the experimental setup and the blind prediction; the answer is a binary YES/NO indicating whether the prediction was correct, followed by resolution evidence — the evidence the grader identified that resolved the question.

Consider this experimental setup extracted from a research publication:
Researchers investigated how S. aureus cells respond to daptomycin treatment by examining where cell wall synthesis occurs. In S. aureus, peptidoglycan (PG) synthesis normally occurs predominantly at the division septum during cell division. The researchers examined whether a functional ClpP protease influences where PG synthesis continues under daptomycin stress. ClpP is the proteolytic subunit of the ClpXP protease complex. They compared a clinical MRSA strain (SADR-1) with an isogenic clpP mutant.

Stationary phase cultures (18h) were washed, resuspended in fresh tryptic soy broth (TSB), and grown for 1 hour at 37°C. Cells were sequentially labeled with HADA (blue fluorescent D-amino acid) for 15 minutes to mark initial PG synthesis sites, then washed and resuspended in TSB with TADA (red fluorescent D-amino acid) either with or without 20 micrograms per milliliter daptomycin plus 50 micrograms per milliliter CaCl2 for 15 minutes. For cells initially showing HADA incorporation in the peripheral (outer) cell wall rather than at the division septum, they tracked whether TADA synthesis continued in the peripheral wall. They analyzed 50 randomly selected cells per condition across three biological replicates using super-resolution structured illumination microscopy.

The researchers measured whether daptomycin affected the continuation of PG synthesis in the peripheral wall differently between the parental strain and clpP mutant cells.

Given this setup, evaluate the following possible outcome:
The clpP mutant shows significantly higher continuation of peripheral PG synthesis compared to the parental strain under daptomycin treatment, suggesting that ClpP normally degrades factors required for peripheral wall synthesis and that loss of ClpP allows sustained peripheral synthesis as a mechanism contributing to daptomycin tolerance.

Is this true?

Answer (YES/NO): NO